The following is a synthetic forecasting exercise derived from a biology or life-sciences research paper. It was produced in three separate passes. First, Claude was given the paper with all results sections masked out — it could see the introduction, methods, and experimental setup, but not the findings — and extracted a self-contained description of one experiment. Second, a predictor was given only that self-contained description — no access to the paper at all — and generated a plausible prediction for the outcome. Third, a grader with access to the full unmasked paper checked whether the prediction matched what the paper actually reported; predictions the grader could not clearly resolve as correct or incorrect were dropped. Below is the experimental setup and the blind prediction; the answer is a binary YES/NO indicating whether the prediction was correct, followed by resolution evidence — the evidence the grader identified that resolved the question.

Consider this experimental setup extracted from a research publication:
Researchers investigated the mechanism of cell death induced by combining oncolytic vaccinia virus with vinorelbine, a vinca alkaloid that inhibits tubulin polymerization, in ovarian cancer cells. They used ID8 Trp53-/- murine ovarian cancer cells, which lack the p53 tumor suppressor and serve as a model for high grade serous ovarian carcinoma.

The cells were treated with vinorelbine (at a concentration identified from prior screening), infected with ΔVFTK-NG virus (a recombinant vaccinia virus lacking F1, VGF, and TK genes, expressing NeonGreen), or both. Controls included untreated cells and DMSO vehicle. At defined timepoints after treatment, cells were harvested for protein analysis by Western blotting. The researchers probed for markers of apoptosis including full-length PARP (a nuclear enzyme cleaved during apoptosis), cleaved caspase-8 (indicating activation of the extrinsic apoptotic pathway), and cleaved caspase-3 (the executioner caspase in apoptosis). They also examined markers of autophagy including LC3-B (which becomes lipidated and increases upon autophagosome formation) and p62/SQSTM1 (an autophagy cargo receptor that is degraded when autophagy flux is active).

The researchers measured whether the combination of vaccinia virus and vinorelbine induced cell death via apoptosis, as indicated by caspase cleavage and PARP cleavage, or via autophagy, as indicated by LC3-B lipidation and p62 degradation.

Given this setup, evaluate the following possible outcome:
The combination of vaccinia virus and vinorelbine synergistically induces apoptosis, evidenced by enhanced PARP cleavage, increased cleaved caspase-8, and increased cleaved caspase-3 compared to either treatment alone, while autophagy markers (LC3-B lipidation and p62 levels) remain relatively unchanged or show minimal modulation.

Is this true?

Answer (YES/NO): YES